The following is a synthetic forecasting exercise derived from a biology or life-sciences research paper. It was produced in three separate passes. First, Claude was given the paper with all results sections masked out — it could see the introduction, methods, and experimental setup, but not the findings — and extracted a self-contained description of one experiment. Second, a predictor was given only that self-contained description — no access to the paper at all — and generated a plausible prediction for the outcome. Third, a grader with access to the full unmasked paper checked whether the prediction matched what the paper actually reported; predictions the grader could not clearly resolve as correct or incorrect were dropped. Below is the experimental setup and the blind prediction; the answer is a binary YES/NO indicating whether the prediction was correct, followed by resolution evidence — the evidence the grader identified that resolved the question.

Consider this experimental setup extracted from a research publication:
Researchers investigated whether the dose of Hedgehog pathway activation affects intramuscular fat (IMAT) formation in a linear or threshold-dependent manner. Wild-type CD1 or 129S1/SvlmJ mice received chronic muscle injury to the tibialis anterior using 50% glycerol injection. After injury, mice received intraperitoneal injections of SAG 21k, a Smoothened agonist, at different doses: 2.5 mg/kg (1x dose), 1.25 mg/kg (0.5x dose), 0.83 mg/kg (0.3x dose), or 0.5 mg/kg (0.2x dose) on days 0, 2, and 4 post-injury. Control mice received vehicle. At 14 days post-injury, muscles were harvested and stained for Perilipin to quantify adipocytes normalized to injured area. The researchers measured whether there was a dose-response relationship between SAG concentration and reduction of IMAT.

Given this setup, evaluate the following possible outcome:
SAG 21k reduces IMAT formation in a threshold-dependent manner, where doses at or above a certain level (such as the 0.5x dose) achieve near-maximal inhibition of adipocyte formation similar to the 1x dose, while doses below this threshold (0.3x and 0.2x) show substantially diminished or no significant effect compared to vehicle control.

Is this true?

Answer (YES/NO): NO